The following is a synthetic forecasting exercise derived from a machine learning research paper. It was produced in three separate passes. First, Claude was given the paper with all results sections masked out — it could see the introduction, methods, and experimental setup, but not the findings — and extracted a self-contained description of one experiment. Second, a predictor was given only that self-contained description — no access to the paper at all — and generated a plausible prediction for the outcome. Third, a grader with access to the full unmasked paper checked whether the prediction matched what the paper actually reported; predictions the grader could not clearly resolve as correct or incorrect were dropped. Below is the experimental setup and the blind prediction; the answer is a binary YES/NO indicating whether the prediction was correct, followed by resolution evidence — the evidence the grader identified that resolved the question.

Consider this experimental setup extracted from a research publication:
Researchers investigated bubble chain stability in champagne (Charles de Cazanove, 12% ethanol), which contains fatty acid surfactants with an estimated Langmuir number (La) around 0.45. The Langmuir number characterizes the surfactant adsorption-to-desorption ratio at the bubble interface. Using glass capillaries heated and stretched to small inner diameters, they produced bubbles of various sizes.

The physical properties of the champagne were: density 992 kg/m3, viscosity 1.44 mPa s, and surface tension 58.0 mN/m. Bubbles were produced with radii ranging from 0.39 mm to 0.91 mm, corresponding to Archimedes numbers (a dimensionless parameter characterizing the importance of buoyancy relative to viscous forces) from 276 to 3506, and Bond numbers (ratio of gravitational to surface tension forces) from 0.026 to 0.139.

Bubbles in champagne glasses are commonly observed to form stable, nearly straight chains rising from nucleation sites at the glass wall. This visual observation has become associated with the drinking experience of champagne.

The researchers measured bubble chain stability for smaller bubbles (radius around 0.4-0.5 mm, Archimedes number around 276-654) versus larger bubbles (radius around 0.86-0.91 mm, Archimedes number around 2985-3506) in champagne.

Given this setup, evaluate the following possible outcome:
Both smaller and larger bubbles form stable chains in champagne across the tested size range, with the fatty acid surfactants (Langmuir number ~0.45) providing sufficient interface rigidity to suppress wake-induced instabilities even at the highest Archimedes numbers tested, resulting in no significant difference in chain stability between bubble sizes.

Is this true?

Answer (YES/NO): NO